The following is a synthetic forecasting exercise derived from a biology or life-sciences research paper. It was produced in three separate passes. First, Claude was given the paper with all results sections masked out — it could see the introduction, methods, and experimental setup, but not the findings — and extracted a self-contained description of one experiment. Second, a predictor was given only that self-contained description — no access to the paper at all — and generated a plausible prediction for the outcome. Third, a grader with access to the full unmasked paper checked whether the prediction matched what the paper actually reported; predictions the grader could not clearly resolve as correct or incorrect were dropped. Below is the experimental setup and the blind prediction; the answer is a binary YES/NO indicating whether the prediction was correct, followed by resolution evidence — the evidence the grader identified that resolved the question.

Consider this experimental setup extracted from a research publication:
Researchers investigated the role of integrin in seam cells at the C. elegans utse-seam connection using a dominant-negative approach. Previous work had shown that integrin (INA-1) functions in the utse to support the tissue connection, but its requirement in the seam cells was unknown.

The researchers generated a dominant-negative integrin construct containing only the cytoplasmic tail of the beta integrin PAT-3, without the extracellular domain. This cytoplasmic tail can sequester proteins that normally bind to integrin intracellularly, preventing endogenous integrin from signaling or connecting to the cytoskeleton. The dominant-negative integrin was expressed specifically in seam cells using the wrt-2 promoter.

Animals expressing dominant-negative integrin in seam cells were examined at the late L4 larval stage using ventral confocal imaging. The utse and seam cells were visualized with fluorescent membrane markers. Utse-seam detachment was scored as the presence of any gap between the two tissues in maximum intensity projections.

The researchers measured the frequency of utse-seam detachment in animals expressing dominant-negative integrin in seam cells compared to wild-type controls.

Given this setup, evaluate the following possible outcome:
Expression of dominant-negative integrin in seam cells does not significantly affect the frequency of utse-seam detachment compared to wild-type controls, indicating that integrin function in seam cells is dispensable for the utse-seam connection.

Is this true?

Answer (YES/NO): NO